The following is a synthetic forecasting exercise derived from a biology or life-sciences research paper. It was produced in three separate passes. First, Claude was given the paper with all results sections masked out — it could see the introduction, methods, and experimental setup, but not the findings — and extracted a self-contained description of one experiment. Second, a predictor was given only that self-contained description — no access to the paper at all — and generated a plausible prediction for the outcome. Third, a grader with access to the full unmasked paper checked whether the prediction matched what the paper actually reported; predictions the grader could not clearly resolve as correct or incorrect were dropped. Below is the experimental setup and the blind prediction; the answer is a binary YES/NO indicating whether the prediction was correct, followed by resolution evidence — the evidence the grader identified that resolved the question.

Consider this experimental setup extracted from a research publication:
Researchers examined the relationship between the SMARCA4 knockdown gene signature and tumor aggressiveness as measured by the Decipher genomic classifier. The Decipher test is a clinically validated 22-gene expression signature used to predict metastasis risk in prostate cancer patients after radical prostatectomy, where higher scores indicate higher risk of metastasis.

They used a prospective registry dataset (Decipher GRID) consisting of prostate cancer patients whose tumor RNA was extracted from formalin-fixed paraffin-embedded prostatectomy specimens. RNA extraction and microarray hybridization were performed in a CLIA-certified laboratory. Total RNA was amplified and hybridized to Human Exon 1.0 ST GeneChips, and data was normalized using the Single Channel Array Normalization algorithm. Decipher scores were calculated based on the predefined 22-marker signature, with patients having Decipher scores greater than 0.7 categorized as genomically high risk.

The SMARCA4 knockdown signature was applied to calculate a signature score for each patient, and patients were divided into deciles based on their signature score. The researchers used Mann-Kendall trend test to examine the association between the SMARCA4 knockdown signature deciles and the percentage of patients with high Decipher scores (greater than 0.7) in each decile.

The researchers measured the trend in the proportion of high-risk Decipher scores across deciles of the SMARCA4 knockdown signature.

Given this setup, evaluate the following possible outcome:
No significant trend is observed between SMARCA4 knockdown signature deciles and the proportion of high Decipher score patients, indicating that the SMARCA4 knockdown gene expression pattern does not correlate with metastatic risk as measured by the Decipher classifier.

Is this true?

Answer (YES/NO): NO